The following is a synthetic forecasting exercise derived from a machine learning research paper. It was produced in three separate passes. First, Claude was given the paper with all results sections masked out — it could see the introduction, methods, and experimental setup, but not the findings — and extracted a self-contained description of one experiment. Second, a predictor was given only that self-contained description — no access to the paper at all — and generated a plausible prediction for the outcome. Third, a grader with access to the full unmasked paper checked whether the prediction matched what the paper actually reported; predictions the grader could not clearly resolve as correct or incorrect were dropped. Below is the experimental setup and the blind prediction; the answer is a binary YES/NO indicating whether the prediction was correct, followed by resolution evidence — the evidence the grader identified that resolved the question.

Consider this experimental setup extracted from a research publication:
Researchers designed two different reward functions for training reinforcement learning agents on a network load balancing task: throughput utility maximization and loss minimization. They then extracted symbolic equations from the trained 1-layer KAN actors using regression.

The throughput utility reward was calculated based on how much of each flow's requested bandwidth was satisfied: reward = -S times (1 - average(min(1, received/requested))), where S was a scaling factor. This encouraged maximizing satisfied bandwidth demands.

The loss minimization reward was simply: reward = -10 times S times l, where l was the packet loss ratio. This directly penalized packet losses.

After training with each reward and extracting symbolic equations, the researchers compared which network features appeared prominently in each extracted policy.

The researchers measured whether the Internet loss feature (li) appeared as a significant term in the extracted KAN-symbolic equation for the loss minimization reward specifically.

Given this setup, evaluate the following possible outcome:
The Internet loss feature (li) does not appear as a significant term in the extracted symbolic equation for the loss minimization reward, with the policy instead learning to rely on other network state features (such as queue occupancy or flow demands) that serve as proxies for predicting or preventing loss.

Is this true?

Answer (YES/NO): YES